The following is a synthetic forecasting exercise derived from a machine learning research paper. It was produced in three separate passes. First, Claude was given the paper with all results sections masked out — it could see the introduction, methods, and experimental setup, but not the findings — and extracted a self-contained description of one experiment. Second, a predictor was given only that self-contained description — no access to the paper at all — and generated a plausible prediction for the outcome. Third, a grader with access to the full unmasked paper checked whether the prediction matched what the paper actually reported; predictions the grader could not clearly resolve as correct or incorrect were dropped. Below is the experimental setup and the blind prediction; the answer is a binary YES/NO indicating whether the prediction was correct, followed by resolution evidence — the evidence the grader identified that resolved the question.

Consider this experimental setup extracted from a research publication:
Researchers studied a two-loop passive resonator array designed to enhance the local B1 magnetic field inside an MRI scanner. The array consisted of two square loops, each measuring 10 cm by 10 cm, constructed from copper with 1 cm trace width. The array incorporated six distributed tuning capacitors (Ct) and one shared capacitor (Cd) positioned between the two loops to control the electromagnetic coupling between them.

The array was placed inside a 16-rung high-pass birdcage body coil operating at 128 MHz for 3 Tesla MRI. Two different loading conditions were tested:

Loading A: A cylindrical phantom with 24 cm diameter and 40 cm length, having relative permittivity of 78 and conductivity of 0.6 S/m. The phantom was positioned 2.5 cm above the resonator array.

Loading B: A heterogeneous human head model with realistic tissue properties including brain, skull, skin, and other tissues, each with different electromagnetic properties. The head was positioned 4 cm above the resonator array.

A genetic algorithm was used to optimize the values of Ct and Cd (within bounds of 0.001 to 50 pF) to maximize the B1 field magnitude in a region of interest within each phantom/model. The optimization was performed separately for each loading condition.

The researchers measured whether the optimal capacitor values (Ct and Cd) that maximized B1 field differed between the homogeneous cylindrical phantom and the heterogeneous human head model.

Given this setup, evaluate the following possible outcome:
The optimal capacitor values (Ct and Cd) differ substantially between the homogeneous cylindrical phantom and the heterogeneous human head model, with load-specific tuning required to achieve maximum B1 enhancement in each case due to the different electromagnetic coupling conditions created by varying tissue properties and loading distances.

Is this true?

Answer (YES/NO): NO